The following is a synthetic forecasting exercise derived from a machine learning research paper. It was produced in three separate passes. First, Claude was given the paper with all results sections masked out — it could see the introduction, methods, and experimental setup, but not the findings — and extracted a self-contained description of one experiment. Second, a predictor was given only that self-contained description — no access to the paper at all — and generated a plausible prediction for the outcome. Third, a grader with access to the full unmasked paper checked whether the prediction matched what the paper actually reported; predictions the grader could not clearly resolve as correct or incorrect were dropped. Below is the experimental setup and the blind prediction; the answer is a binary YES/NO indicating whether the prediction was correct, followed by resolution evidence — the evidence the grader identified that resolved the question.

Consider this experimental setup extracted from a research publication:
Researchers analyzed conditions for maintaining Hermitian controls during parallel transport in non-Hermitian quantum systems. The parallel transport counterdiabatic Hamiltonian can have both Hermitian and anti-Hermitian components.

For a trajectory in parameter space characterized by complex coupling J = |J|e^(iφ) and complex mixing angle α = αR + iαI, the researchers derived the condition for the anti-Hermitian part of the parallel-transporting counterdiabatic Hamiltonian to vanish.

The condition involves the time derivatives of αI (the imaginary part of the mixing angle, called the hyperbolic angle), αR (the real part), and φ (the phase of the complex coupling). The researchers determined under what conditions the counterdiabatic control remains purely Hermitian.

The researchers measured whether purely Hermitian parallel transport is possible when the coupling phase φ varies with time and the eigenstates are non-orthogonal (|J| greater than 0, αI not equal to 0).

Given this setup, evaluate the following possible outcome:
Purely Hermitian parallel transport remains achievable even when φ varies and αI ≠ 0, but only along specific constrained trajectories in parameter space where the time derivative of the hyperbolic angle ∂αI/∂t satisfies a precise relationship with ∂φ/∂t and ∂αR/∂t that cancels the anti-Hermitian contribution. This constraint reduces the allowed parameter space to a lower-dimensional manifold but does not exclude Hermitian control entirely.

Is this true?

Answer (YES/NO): NO